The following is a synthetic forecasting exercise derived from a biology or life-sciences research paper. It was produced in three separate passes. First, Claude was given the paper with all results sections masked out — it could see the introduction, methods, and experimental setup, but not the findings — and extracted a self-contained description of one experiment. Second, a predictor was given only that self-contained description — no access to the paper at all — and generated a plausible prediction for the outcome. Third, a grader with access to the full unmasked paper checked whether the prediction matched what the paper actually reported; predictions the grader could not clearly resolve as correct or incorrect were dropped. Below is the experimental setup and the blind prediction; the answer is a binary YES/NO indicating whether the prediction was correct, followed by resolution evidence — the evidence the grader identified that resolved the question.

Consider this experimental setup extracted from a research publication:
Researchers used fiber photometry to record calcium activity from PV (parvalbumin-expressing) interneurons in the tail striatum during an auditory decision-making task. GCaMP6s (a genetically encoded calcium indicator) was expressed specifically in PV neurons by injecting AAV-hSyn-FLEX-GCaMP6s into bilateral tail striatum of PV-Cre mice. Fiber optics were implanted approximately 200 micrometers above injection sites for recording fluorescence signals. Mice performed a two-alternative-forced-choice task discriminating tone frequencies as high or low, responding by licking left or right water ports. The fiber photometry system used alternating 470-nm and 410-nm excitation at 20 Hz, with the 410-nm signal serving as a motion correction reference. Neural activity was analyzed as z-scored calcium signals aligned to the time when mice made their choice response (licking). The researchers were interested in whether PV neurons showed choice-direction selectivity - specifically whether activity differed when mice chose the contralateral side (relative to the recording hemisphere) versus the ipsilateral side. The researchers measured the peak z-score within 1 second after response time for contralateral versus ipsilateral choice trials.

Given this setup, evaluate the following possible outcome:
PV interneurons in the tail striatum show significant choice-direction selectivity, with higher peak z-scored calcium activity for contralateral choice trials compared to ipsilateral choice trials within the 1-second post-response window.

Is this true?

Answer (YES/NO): NO